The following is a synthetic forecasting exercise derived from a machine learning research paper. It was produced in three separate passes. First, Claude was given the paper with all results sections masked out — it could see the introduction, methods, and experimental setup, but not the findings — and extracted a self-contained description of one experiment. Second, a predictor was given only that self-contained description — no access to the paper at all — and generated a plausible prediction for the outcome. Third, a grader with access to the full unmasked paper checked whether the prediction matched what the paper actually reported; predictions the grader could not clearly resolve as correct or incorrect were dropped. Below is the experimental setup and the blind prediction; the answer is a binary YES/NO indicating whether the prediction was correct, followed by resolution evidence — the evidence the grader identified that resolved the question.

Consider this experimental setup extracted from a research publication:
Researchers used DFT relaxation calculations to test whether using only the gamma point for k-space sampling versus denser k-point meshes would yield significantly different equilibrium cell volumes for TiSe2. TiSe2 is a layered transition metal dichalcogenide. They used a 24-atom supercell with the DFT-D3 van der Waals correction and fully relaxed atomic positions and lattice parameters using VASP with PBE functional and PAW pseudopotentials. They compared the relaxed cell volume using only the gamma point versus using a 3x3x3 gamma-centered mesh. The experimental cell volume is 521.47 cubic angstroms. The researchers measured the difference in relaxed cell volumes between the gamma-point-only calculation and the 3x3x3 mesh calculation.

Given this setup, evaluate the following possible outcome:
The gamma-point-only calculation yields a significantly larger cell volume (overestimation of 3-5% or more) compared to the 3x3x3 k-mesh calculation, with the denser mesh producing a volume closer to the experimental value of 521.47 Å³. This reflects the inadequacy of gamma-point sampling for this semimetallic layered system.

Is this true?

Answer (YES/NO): YES